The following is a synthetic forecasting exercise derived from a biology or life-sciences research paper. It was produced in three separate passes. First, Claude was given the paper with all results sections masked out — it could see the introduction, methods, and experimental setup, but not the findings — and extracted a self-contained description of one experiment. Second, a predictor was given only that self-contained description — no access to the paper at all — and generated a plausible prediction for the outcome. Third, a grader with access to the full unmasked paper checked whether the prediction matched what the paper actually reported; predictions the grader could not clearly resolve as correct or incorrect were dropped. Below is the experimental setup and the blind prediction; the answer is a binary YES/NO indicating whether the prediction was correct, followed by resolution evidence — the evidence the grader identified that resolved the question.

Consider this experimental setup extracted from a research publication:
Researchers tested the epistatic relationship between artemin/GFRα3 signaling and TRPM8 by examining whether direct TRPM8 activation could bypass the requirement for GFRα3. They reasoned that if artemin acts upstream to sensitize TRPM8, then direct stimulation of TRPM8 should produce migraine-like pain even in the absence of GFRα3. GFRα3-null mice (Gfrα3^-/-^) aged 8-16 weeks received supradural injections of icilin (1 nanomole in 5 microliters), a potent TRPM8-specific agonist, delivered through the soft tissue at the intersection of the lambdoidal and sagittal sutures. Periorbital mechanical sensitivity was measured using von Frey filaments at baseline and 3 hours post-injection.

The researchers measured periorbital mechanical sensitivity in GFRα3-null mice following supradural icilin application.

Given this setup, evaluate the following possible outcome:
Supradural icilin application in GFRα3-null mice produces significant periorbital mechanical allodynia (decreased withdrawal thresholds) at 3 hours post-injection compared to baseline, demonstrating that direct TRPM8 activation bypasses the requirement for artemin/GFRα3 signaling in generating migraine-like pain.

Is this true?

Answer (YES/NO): YES